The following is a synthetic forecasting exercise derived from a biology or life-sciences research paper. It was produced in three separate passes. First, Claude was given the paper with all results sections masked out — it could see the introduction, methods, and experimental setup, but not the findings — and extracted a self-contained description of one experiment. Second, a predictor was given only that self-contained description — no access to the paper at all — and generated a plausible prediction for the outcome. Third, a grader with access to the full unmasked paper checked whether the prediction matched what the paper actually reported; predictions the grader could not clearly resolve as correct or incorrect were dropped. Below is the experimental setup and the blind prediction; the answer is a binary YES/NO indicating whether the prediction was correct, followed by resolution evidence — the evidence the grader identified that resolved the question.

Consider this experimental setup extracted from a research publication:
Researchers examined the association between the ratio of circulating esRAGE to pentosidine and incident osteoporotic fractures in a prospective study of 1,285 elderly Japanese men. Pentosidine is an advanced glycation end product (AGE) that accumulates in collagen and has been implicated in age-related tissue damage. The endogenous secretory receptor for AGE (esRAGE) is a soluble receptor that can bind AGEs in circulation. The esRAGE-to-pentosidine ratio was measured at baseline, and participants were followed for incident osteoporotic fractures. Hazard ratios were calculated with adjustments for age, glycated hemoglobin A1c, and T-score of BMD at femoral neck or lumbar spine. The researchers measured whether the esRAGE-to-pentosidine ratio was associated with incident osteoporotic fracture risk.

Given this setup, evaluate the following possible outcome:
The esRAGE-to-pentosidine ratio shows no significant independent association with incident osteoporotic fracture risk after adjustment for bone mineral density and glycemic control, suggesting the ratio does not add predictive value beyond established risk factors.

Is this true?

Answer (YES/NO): NO